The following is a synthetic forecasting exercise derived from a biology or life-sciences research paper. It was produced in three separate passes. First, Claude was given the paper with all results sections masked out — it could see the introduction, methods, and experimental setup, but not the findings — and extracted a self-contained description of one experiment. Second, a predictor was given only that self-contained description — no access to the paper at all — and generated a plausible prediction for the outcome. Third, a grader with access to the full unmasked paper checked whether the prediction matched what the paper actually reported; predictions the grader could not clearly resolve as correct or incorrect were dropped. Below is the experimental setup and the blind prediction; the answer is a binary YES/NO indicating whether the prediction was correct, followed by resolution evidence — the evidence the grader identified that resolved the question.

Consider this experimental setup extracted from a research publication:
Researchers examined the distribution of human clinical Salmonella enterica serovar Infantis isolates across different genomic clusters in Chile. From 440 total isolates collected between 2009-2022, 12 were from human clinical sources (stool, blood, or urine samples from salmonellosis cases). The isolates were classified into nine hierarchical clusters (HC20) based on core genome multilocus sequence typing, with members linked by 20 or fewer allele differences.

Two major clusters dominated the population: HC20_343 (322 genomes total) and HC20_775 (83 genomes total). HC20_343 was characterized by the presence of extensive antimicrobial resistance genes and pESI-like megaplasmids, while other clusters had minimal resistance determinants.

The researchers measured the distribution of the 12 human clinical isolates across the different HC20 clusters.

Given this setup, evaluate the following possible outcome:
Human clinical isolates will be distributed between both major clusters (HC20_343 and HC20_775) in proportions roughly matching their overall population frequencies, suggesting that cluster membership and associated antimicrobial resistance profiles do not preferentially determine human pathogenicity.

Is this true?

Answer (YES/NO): NO